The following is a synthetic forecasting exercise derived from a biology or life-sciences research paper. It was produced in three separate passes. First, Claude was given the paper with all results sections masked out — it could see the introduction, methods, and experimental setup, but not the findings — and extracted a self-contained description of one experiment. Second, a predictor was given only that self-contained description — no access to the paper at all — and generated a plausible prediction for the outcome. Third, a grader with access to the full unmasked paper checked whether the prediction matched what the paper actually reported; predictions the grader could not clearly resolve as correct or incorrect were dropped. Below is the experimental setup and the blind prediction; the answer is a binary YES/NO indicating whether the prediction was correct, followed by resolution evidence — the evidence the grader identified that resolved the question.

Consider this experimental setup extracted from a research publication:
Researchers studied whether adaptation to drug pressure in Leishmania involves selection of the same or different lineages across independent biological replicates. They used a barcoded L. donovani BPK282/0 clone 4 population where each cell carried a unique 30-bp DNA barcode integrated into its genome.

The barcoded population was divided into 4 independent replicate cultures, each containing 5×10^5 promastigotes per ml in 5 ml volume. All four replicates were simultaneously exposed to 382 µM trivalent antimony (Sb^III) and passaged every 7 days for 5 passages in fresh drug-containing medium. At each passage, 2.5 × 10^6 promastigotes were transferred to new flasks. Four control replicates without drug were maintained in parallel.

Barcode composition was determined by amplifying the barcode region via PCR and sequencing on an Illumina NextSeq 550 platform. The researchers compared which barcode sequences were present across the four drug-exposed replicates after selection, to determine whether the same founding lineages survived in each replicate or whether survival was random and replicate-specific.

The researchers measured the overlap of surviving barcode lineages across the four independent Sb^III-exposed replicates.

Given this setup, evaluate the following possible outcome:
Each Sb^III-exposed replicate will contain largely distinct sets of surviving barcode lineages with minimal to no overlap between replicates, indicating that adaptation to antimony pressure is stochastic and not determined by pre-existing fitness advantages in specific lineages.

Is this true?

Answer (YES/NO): NO